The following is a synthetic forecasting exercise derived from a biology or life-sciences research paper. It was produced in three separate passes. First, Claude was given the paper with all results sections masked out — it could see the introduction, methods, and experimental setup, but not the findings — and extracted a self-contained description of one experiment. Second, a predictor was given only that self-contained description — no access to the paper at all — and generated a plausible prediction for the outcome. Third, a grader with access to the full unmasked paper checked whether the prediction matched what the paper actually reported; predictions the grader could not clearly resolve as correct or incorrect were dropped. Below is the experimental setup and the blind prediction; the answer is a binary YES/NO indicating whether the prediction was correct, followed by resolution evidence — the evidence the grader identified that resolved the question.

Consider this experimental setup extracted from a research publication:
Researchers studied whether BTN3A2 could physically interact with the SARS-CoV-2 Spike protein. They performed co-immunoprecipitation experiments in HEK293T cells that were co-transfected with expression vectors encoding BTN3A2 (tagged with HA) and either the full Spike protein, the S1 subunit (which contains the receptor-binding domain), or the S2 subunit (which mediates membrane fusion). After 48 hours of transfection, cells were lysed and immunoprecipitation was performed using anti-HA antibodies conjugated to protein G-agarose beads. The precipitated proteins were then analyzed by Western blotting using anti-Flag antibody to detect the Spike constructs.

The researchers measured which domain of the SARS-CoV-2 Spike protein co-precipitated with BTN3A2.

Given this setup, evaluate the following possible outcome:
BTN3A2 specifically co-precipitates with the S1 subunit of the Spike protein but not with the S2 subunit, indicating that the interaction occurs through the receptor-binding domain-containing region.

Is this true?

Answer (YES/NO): YES